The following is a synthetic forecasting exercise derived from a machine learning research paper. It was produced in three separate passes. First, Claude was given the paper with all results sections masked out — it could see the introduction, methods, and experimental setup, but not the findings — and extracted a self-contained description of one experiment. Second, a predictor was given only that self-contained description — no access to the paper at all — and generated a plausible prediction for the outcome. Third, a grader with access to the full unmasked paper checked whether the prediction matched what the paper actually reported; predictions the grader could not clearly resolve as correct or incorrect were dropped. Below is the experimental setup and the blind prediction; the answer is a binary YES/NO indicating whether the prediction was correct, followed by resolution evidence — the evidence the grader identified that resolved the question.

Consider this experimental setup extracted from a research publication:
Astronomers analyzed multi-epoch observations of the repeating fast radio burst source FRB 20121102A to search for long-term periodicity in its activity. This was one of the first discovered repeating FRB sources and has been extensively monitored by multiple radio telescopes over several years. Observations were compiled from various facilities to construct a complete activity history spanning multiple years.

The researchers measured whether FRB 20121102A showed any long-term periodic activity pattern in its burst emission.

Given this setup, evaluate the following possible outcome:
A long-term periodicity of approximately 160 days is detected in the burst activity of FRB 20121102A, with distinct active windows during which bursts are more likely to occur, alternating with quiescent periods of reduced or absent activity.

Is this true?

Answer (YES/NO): YES